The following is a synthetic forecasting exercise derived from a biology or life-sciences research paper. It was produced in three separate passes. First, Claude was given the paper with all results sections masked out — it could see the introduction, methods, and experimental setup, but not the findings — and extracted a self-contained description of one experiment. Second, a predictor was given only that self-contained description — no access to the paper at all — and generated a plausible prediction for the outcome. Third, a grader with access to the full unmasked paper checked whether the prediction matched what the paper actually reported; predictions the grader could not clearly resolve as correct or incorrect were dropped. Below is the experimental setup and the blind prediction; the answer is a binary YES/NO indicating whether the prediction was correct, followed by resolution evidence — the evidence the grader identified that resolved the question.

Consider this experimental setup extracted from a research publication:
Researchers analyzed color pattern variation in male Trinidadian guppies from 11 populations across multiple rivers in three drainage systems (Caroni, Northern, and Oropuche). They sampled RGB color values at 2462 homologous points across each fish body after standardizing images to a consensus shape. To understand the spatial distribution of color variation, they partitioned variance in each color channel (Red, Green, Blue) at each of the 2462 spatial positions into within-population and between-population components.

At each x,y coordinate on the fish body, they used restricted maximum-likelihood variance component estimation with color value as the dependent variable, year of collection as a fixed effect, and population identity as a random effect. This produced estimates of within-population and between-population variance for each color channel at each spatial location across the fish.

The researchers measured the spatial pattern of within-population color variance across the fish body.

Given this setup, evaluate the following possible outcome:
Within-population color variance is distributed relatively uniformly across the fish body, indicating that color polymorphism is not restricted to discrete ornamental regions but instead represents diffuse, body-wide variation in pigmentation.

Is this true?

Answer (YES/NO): NO